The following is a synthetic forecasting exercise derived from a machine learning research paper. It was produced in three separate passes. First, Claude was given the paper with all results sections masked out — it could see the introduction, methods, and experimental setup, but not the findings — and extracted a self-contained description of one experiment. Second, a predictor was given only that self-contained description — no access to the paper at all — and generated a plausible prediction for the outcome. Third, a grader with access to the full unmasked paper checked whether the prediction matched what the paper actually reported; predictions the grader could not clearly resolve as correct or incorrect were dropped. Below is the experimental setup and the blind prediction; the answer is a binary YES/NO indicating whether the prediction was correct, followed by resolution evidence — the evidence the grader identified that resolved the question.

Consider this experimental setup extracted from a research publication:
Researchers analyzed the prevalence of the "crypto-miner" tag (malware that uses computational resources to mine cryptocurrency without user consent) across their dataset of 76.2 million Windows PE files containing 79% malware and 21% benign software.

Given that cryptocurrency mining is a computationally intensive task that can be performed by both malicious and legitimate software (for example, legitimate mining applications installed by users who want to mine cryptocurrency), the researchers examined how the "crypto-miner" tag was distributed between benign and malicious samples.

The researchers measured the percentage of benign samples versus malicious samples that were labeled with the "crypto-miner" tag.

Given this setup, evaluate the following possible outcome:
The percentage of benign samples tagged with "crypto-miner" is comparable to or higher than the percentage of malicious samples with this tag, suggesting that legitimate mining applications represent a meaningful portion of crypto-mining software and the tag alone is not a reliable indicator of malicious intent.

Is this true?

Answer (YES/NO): NO